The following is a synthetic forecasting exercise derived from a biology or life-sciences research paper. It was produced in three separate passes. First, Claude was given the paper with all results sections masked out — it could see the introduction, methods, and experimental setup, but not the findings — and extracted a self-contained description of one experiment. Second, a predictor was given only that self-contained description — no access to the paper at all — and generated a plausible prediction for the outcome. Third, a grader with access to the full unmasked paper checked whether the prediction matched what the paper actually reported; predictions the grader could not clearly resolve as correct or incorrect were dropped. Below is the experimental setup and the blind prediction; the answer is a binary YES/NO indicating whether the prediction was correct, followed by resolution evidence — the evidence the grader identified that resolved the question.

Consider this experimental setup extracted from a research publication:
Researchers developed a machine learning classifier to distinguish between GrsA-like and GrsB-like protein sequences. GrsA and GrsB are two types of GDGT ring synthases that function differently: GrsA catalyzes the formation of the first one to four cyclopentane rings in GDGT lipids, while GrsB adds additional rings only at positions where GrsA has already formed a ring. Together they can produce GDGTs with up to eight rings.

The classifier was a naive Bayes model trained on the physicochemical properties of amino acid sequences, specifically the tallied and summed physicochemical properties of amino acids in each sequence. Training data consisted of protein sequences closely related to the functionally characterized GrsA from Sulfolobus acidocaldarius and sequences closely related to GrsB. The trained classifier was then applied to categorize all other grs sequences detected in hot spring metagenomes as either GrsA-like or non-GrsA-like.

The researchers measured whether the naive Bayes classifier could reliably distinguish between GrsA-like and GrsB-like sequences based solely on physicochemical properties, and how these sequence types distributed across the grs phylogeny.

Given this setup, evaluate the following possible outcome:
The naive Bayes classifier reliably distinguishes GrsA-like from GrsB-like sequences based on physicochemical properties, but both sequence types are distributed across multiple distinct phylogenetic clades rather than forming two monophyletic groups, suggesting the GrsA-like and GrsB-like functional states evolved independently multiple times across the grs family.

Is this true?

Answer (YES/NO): NO